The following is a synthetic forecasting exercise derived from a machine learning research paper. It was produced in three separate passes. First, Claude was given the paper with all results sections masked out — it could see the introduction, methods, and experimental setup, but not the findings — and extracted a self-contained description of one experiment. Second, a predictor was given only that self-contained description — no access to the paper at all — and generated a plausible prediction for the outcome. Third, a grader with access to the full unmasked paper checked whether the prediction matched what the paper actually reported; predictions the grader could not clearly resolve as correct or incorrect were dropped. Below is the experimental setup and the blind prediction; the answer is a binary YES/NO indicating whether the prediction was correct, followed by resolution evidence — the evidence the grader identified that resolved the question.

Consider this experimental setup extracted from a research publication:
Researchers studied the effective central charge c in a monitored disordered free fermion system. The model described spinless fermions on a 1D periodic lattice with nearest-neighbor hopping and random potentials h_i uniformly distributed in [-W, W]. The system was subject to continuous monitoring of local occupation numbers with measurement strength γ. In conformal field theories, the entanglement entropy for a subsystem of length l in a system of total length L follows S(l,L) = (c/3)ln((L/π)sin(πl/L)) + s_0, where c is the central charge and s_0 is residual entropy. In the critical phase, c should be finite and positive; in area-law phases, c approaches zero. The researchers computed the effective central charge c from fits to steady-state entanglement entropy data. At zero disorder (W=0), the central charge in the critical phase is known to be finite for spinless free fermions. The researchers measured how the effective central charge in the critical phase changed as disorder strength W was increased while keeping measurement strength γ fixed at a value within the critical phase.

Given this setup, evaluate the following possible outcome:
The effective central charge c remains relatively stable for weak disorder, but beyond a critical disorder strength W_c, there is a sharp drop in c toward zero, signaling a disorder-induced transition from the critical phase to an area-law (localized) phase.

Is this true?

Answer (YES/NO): NO